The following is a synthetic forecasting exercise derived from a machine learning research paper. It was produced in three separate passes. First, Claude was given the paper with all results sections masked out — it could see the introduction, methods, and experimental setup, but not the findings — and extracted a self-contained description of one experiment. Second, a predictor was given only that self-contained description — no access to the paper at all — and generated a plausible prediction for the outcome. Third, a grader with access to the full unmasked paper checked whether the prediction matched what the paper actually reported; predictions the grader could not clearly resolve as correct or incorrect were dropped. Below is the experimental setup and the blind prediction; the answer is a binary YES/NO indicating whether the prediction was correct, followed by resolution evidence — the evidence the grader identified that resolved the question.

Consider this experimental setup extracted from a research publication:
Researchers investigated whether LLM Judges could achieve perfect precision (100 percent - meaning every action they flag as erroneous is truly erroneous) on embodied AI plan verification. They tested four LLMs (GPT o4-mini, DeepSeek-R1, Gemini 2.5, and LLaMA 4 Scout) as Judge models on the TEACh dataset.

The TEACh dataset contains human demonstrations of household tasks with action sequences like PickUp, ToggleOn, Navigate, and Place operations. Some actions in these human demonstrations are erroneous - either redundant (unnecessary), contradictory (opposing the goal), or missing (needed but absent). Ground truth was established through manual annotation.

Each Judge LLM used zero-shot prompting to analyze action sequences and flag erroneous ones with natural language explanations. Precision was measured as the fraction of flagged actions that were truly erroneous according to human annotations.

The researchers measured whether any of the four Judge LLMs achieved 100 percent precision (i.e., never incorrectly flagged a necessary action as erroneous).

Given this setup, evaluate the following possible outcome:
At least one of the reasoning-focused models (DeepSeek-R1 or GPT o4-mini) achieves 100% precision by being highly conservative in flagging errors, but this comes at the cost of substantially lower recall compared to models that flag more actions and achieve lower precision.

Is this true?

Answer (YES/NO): YES